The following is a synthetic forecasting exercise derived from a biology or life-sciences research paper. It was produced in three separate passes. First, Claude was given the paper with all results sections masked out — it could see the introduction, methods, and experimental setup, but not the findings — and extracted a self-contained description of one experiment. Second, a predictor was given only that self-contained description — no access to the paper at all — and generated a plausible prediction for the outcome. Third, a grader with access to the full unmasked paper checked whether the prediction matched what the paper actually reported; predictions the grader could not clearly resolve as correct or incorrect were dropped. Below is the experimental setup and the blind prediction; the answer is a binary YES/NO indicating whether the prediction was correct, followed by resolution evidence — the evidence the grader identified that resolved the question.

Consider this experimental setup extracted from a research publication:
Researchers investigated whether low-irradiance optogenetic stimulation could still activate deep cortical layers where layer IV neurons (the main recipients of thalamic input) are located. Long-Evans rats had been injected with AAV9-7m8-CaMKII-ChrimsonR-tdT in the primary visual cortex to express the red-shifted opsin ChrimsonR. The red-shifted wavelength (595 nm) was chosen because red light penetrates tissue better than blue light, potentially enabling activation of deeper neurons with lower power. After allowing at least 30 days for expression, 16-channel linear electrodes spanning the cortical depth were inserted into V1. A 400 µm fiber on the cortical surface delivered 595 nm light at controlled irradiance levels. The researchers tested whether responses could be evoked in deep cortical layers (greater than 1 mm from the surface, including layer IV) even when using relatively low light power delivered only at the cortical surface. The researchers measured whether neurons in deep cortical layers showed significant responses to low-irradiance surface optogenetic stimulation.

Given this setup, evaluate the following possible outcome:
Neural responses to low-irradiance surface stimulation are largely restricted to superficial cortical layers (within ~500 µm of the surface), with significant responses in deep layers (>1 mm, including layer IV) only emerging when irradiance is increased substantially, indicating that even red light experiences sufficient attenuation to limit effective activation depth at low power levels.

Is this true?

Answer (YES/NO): NO